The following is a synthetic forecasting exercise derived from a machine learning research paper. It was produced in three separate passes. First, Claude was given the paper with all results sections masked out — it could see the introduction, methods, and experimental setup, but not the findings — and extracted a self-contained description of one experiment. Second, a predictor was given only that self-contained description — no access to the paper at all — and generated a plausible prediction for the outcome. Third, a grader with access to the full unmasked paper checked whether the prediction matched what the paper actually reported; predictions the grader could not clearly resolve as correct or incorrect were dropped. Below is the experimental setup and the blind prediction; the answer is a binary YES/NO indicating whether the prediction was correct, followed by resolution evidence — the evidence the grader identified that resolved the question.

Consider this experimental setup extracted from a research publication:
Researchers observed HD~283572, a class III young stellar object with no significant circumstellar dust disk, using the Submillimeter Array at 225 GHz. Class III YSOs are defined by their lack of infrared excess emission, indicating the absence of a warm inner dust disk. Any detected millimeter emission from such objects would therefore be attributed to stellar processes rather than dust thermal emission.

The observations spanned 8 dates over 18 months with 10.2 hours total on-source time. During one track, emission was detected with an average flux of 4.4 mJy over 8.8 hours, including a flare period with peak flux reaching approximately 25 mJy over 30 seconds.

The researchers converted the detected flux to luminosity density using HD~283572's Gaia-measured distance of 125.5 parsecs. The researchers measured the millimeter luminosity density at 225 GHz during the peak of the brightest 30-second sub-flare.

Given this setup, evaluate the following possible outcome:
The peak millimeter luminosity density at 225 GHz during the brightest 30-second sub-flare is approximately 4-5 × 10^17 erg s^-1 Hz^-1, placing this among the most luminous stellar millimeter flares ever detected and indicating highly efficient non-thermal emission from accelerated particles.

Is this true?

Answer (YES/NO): YES